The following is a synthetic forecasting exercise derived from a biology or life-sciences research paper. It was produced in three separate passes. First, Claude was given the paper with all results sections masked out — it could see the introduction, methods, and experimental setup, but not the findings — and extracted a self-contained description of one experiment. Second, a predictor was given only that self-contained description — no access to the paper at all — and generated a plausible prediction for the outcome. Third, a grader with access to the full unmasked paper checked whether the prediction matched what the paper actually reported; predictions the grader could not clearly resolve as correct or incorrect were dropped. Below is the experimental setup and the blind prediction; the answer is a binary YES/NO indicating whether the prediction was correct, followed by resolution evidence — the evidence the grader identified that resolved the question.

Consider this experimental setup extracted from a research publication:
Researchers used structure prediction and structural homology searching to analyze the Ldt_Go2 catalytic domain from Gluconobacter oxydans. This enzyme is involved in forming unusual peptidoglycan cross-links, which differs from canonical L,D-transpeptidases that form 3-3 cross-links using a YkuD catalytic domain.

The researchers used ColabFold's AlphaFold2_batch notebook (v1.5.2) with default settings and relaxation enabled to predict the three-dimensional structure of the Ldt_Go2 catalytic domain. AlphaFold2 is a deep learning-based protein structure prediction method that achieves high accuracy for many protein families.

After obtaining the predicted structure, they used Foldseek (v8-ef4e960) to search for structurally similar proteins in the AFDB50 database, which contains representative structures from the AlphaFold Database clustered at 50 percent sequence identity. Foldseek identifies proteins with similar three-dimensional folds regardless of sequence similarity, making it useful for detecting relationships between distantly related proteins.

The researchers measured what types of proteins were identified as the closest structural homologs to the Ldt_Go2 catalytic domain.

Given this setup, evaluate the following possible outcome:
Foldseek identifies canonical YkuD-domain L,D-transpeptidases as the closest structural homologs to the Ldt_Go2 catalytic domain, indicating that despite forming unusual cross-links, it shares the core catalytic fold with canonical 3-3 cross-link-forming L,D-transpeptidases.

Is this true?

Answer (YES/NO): NO